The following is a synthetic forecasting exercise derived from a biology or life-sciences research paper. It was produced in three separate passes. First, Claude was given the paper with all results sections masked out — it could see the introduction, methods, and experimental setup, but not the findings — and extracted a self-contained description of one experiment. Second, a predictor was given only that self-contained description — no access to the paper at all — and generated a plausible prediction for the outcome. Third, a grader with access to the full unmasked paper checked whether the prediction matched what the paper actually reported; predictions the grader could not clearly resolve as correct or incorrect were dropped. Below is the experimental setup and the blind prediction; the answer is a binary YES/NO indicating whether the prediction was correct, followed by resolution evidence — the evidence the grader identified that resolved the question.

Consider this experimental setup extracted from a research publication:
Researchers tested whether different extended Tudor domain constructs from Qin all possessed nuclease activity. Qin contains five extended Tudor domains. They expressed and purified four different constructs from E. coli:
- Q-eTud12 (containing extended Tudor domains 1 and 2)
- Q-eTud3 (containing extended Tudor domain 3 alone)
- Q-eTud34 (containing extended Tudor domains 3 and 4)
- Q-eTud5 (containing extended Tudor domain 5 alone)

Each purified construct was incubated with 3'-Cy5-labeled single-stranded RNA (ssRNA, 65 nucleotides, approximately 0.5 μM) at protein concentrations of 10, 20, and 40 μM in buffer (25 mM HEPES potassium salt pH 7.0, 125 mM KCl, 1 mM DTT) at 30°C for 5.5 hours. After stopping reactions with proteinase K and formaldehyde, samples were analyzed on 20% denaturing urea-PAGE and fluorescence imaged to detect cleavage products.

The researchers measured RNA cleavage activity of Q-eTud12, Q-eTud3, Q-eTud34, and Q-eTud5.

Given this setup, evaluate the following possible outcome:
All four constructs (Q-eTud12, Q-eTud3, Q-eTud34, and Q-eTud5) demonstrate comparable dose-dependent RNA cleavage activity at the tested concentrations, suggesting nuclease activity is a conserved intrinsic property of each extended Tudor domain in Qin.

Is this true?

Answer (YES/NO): NO